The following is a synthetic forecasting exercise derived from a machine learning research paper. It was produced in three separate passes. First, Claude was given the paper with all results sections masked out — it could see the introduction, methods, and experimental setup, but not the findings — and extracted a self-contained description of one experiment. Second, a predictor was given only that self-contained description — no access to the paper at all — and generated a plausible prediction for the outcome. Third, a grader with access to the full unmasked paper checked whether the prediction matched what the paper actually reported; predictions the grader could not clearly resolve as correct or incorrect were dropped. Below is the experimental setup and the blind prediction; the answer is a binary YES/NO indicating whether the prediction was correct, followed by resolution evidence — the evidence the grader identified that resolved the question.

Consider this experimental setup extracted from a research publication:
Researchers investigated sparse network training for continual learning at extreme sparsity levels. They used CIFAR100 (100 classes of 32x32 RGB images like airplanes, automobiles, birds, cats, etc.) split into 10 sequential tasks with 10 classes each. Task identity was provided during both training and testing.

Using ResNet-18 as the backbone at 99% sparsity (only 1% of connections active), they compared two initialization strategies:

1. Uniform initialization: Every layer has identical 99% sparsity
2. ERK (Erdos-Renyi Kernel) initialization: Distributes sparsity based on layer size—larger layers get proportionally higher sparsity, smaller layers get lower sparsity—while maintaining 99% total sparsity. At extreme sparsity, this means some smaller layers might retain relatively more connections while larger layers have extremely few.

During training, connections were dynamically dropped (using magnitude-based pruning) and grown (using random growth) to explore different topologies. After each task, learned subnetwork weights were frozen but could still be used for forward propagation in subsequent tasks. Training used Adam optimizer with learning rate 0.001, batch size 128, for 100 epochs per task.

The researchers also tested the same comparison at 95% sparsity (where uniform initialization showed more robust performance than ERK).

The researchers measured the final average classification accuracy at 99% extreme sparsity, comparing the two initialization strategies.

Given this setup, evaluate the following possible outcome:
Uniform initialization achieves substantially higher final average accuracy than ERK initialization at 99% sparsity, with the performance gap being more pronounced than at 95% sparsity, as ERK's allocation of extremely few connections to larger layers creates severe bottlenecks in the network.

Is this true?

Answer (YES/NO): NO